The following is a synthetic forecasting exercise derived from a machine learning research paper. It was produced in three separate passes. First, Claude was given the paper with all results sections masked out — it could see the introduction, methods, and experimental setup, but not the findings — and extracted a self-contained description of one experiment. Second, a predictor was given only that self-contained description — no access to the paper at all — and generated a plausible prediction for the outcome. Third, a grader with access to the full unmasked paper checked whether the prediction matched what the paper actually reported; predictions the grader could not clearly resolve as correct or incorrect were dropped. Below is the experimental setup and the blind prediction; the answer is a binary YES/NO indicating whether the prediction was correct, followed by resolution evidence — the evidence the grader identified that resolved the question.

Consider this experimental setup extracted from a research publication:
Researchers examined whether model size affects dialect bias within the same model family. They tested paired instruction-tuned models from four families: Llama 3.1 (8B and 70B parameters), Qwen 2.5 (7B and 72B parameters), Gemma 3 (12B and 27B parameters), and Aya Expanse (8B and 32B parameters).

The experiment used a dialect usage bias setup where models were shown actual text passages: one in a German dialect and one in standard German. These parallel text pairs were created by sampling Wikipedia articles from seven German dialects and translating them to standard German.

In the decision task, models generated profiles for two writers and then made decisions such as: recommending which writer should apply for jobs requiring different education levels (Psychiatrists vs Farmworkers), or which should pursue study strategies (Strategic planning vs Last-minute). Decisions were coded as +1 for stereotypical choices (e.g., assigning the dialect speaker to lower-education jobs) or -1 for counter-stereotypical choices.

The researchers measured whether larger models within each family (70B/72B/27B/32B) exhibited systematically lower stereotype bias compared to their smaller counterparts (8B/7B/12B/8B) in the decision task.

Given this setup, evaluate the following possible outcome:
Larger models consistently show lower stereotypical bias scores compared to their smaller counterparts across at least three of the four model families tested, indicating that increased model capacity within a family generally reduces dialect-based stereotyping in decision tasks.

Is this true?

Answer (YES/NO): NO